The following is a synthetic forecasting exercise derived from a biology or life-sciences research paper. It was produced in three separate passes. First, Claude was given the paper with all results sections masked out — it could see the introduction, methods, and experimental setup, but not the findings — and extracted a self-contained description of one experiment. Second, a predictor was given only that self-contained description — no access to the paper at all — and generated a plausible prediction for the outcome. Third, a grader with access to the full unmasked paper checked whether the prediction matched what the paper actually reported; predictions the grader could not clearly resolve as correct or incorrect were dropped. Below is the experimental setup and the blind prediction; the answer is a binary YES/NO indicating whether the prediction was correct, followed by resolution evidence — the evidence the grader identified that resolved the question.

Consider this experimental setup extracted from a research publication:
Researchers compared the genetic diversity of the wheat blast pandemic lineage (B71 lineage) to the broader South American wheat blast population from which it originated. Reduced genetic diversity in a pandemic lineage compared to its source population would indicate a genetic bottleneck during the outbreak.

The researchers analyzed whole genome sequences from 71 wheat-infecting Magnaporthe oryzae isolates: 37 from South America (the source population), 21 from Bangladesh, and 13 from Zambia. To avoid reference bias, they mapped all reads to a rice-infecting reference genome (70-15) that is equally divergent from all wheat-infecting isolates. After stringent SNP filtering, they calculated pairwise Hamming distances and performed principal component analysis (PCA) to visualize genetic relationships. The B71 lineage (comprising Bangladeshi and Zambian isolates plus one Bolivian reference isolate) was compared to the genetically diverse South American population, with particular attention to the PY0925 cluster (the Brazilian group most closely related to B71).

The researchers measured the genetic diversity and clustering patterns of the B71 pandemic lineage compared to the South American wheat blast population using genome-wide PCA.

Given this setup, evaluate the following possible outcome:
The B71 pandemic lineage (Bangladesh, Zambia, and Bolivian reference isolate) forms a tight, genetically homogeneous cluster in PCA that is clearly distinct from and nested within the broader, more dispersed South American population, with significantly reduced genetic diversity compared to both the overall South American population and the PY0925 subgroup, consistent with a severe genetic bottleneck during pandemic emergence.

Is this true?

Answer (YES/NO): NO